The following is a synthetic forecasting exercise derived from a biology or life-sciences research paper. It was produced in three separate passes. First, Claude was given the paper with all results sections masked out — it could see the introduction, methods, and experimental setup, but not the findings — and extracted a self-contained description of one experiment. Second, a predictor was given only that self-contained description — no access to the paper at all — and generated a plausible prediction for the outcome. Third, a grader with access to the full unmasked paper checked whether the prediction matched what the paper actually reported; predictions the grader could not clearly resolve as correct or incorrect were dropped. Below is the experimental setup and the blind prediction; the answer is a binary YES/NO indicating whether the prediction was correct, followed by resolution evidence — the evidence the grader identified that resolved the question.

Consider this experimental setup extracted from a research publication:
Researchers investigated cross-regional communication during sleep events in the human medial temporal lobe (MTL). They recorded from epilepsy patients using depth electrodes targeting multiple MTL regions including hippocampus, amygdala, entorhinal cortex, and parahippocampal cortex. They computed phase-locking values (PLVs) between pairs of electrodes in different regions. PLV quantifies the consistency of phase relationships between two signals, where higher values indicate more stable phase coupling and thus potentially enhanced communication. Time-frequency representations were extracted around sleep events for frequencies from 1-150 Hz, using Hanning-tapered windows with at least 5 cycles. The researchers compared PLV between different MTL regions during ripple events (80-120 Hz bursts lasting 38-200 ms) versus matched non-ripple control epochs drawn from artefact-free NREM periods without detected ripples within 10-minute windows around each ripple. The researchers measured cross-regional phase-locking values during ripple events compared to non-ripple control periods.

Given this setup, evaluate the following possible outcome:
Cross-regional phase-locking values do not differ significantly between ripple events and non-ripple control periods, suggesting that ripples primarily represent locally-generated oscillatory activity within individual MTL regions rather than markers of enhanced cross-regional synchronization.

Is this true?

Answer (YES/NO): NO